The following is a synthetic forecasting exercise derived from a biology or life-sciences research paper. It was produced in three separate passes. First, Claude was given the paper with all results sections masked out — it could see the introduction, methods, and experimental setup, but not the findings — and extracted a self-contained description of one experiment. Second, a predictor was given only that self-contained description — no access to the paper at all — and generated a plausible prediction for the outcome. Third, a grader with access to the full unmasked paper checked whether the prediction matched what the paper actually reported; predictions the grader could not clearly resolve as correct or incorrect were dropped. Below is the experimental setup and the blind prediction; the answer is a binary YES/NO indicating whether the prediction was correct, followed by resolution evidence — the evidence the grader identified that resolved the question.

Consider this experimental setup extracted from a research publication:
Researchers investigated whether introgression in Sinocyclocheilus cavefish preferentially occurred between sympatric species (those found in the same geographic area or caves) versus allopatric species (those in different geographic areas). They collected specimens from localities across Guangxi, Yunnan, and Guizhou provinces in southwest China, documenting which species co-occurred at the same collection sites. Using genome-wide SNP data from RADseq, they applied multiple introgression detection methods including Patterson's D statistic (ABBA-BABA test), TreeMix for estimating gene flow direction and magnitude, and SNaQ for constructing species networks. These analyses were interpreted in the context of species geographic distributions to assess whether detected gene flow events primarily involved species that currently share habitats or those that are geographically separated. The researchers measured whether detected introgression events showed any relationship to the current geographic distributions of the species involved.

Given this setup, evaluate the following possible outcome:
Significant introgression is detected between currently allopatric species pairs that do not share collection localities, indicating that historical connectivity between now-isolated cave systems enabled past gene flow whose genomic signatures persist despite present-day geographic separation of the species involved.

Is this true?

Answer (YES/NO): YES